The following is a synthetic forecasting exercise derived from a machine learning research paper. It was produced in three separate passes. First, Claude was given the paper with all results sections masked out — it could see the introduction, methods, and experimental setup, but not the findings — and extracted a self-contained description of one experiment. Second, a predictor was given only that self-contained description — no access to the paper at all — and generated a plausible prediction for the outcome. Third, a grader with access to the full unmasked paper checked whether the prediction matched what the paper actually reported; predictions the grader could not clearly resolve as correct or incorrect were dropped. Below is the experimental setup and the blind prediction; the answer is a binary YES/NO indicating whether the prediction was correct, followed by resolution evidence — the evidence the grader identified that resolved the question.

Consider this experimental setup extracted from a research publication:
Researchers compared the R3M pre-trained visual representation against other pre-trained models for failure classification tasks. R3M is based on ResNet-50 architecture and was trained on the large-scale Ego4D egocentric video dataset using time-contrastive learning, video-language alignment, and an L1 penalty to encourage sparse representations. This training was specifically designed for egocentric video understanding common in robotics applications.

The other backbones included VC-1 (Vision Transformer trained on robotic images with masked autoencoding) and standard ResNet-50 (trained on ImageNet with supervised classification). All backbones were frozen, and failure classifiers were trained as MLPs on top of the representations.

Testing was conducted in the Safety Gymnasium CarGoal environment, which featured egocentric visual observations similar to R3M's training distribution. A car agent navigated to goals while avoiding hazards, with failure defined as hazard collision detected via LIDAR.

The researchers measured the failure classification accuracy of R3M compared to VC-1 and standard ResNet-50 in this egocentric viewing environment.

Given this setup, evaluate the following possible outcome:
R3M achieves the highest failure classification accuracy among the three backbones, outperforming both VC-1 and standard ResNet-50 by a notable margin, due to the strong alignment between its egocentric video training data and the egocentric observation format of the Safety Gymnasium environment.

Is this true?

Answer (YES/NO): NO